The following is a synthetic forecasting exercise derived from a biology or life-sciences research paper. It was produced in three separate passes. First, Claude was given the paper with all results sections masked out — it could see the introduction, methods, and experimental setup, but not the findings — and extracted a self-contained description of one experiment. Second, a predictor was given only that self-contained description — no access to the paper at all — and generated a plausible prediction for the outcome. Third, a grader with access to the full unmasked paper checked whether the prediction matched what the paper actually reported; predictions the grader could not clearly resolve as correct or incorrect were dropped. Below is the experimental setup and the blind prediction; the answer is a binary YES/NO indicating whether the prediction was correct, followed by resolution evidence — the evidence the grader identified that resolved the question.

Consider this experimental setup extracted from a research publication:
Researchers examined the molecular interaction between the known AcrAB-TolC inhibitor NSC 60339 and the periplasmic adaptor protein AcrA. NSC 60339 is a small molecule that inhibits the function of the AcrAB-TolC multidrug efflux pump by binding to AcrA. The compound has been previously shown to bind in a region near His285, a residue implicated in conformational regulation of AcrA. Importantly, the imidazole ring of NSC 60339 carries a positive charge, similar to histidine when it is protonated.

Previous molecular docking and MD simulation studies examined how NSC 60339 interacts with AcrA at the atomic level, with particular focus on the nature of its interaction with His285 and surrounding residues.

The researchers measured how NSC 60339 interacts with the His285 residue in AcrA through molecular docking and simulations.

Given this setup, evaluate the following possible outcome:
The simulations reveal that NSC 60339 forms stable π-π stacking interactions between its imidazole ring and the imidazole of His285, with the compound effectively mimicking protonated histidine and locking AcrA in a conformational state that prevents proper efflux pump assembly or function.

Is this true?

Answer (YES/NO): NO